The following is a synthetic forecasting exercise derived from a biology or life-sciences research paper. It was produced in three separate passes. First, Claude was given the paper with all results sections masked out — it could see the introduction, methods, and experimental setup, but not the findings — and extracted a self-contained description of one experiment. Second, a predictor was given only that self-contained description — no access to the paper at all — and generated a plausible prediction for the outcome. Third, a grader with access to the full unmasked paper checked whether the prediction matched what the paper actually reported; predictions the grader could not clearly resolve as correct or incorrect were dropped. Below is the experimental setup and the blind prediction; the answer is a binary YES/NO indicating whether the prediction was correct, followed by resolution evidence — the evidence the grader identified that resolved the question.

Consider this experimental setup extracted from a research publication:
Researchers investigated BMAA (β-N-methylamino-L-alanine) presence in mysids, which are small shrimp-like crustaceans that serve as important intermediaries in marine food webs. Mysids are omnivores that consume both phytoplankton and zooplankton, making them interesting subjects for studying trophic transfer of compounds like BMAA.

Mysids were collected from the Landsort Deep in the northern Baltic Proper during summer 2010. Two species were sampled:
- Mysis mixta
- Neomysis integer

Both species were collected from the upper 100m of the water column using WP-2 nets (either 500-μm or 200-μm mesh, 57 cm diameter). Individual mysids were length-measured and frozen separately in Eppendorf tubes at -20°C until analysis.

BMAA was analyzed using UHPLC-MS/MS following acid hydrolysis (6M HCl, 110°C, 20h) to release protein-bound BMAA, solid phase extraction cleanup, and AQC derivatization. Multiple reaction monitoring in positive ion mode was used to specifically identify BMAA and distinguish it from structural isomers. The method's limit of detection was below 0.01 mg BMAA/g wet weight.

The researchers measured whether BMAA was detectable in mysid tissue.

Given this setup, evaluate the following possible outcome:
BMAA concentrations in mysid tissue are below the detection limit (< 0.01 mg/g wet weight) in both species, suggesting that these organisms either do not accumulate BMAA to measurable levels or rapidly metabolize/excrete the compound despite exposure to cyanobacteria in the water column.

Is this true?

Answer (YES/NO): NO